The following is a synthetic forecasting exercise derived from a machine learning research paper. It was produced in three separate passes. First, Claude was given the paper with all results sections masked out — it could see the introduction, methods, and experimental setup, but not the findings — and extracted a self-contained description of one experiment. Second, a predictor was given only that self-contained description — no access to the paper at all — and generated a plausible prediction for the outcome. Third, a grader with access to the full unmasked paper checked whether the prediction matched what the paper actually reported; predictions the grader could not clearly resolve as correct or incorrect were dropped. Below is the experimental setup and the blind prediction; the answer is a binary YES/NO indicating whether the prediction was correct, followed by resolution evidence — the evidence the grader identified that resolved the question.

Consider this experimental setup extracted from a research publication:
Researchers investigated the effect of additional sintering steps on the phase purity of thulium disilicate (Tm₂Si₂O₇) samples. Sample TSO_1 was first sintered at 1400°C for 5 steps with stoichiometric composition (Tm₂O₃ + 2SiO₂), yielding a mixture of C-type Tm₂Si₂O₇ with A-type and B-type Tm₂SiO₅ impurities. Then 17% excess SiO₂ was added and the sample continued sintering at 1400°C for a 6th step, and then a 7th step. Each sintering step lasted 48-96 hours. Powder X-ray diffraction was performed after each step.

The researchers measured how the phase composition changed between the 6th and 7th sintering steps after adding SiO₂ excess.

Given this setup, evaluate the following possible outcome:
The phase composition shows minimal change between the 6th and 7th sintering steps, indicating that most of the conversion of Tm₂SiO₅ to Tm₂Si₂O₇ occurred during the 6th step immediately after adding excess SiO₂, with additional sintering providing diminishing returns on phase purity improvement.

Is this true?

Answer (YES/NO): NO